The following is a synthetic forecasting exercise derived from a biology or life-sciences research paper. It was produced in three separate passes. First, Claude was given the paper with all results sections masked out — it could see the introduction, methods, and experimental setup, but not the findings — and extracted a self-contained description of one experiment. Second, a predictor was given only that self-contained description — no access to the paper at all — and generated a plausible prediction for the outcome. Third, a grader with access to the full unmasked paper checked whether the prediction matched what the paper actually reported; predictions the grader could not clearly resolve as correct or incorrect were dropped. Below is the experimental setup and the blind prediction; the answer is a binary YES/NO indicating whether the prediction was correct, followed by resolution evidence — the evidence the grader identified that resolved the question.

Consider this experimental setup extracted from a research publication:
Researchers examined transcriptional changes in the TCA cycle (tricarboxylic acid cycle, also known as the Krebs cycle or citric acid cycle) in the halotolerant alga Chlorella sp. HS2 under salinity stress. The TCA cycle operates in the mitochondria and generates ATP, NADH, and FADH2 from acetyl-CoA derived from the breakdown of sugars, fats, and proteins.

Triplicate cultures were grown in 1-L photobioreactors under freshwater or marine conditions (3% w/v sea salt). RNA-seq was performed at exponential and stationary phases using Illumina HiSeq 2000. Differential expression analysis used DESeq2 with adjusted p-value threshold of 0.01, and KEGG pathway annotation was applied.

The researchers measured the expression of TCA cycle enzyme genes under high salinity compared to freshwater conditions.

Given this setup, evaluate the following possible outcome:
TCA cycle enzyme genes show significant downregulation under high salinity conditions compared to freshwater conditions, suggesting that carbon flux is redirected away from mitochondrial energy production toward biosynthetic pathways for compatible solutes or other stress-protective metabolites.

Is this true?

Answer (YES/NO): YES